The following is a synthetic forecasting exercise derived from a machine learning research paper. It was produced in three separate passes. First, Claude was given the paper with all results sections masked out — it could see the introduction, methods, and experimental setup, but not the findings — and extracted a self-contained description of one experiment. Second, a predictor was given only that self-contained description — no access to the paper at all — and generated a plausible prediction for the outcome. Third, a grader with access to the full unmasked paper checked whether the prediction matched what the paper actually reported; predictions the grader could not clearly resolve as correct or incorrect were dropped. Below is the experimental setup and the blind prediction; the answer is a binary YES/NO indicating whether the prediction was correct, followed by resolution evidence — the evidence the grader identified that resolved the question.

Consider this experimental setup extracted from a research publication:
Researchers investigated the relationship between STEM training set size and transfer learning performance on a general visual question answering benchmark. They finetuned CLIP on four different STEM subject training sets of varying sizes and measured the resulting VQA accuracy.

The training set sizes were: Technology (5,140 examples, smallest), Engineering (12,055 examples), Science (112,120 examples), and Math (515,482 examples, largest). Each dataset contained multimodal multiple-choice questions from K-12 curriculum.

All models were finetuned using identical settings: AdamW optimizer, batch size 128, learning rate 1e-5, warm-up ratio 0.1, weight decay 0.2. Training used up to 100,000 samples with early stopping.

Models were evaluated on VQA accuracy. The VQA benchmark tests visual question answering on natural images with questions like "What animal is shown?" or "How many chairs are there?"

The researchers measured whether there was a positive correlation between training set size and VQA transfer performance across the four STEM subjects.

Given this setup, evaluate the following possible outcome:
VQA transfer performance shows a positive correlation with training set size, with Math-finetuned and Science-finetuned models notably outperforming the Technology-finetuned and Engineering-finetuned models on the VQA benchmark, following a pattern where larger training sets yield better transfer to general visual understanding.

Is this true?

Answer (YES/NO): NO